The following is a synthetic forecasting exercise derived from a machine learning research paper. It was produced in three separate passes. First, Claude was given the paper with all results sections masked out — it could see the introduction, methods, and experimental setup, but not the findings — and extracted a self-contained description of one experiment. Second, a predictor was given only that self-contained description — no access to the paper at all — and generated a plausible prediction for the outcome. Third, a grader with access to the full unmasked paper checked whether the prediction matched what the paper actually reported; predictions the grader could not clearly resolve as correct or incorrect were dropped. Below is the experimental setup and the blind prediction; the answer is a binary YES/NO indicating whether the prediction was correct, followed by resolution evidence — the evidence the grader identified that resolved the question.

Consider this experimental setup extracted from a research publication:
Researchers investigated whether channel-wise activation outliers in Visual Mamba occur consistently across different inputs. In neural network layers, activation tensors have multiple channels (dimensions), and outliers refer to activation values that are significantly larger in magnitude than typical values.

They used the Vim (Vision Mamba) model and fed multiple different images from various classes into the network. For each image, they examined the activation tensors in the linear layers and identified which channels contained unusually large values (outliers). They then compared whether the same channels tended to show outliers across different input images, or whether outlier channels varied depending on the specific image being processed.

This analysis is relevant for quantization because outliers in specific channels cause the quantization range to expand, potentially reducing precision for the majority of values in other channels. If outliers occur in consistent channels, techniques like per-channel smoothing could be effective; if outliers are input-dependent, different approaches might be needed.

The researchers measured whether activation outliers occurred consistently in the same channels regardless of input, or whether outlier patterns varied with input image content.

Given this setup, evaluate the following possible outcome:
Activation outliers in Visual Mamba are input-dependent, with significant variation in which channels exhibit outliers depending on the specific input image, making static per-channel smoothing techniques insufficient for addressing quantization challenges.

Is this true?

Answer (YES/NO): NO